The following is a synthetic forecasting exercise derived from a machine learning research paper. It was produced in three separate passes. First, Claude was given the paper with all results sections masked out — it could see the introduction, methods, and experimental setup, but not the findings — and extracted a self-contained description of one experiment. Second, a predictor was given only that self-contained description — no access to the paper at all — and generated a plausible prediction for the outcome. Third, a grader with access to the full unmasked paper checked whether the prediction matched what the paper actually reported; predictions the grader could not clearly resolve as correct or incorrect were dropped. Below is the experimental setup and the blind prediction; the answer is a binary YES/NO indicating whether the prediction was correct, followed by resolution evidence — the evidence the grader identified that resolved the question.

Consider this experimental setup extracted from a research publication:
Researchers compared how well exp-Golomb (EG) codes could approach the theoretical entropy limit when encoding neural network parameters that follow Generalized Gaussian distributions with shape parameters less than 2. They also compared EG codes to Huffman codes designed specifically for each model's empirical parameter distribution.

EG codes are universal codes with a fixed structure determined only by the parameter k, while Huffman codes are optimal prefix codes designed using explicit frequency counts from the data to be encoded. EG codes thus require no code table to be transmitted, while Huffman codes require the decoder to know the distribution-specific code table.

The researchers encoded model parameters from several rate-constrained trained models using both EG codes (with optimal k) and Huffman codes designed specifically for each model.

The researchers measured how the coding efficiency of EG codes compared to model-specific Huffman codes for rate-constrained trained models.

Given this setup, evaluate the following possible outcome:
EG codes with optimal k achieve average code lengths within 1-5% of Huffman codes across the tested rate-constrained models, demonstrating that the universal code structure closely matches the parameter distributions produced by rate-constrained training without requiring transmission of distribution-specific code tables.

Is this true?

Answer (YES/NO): NO